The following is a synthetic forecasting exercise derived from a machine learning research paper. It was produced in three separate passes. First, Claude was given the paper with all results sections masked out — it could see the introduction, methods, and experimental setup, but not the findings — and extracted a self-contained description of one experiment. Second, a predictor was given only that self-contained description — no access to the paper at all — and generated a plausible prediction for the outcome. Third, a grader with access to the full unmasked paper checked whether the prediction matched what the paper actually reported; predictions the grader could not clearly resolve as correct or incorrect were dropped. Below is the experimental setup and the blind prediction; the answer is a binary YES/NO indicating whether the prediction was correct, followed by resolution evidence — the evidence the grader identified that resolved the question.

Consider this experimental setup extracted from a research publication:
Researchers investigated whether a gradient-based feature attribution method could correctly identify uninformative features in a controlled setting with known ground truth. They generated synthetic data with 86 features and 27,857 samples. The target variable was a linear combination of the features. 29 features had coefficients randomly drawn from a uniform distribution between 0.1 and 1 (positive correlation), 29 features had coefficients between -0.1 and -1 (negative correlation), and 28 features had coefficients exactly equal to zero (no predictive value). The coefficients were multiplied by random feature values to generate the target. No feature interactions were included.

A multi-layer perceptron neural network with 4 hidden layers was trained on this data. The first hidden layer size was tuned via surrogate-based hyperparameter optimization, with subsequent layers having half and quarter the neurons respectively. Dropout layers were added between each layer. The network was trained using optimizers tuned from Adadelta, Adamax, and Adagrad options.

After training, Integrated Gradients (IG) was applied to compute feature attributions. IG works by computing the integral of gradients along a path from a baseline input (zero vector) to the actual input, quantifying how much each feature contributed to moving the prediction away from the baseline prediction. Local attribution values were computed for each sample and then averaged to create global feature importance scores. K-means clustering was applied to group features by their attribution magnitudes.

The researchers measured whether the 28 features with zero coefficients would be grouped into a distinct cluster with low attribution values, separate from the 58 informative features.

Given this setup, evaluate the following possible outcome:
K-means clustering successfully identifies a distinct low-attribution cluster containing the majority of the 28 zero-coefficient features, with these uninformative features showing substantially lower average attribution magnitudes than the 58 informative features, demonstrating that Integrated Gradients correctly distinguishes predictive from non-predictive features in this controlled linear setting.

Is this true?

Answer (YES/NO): YES